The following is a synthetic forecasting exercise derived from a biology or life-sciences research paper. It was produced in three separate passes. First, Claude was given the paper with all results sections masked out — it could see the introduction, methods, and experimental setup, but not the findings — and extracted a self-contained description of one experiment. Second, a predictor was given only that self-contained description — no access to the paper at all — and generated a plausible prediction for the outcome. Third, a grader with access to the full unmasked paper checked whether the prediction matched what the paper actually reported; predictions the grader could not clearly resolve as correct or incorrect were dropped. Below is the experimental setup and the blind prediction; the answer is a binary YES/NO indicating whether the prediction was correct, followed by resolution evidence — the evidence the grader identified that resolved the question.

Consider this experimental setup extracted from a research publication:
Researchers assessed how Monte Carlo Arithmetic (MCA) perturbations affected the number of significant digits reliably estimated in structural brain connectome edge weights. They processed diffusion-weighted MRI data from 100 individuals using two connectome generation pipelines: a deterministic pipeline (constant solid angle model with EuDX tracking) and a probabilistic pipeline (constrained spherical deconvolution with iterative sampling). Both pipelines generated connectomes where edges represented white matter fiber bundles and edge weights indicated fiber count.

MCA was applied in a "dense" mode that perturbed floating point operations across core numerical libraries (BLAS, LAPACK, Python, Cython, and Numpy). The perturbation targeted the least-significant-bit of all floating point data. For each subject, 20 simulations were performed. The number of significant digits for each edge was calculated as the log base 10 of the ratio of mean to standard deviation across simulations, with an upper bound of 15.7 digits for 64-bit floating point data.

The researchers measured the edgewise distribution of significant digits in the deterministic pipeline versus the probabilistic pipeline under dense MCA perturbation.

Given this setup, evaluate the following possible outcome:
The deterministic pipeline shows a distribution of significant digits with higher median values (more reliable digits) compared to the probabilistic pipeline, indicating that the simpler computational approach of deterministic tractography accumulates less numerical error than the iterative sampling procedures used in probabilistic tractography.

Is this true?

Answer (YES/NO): NO